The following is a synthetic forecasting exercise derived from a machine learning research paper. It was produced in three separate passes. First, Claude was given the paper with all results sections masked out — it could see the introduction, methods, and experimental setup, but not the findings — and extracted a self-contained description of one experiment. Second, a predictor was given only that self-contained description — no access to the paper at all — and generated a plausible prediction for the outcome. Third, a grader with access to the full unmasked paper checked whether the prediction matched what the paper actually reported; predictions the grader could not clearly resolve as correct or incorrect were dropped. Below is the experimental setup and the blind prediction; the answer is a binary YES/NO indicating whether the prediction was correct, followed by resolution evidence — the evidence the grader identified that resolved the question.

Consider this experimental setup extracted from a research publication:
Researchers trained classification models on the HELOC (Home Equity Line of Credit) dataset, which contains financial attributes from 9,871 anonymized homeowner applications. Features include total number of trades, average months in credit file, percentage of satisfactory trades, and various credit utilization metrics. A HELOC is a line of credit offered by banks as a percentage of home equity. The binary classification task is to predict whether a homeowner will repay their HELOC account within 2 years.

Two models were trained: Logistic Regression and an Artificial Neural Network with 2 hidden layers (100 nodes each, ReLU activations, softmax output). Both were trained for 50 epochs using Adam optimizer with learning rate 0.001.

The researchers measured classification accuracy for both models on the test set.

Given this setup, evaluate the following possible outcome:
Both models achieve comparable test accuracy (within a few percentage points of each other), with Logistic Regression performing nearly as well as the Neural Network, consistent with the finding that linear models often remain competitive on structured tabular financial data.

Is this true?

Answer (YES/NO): YES